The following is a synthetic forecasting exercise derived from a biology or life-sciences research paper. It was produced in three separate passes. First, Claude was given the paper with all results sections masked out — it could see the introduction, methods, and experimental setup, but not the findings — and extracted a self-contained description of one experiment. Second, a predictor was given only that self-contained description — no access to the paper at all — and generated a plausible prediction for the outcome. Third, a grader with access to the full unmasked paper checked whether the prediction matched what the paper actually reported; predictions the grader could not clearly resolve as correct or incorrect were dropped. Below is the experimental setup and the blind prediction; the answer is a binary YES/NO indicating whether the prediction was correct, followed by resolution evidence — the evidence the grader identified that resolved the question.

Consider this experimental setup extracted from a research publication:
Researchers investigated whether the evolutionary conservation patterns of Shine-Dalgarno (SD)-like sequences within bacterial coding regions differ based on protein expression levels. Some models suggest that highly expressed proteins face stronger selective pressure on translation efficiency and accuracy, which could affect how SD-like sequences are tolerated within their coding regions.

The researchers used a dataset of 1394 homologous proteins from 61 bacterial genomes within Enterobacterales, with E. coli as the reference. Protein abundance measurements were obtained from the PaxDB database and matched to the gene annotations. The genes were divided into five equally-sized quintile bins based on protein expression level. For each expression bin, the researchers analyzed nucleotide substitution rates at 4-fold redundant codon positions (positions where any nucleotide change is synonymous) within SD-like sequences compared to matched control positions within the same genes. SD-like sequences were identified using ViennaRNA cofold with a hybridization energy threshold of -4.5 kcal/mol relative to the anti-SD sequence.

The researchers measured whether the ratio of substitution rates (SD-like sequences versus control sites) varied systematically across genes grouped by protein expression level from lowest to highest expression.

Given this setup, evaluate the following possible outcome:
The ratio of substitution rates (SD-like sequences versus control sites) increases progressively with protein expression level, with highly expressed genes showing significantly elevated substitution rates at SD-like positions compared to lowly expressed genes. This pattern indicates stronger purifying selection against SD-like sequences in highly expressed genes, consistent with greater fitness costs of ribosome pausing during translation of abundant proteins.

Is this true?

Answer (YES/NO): NO